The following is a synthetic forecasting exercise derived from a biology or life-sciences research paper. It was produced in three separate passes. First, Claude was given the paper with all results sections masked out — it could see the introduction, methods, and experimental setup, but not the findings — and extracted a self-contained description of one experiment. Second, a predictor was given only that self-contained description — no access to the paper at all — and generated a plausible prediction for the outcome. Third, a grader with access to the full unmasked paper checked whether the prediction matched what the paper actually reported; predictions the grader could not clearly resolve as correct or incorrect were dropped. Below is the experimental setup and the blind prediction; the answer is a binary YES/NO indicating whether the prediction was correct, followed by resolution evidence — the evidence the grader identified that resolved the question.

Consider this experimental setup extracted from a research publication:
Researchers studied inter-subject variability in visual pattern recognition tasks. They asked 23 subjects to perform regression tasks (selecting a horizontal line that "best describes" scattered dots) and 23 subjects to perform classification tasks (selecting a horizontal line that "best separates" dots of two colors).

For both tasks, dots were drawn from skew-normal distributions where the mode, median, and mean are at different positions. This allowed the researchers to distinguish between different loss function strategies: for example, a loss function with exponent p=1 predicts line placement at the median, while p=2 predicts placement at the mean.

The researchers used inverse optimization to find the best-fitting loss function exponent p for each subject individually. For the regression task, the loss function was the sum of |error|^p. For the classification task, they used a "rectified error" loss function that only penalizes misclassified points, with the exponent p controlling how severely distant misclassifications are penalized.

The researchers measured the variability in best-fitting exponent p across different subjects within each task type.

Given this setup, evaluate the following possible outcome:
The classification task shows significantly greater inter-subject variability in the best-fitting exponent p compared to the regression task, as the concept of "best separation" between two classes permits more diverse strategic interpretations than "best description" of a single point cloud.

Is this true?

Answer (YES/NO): NO